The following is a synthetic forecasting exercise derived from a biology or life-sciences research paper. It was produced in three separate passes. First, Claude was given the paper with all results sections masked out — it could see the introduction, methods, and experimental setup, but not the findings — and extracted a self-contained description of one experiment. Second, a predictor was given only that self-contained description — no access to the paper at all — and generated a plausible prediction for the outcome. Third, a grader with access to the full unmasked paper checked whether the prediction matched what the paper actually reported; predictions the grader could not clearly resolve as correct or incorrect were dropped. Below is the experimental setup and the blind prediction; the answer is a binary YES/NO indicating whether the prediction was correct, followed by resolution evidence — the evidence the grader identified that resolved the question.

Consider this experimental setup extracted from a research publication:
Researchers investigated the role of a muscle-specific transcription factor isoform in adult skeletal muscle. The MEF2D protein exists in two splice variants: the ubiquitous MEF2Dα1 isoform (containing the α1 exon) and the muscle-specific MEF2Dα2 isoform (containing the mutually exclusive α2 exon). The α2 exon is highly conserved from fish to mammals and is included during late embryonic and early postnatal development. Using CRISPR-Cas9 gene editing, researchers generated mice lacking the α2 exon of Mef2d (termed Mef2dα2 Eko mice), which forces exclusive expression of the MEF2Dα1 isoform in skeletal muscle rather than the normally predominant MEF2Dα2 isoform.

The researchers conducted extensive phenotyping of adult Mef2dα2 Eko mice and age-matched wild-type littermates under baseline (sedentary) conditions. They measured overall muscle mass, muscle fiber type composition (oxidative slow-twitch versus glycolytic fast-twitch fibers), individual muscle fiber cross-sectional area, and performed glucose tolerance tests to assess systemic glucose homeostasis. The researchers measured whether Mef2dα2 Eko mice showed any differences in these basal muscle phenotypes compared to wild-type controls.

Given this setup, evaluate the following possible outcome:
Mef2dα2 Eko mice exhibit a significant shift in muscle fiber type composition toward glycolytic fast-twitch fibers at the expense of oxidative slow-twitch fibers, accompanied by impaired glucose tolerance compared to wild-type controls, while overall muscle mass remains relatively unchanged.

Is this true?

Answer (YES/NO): NO